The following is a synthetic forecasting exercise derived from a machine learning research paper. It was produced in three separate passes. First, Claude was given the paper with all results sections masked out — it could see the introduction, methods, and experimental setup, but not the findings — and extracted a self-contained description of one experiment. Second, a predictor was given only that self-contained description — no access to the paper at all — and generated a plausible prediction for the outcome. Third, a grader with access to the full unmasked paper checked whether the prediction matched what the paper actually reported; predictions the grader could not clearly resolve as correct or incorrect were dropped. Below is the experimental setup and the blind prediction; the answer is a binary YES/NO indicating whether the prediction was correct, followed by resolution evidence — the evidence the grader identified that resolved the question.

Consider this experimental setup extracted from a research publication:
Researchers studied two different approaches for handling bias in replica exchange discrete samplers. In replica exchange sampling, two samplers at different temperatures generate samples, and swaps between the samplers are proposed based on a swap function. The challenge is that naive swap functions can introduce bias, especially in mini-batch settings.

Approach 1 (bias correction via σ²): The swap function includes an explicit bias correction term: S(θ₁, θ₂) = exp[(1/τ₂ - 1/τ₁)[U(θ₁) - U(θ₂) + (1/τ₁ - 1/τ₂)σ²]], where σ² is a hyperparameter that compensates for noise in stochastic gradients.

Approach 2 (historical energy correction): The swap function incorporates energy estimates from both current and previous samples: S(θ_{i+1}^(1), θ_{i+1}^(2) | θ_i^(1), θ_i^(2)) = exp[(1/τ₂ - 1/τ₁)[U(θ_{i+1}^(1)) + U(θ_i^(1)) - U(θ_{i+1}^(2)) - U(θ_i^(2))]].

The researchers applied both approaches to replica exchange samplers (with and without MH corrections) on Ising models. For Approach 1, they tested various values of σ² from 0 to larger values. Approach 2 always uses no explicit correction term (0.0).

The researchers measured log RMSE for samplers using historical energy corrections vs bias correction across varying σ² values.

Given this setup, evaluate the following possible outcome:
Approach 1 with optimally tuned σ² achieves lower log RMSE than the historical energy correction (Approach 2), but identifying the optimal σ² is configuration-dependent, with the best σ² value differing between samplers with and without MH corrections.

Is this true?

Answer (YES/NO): NO